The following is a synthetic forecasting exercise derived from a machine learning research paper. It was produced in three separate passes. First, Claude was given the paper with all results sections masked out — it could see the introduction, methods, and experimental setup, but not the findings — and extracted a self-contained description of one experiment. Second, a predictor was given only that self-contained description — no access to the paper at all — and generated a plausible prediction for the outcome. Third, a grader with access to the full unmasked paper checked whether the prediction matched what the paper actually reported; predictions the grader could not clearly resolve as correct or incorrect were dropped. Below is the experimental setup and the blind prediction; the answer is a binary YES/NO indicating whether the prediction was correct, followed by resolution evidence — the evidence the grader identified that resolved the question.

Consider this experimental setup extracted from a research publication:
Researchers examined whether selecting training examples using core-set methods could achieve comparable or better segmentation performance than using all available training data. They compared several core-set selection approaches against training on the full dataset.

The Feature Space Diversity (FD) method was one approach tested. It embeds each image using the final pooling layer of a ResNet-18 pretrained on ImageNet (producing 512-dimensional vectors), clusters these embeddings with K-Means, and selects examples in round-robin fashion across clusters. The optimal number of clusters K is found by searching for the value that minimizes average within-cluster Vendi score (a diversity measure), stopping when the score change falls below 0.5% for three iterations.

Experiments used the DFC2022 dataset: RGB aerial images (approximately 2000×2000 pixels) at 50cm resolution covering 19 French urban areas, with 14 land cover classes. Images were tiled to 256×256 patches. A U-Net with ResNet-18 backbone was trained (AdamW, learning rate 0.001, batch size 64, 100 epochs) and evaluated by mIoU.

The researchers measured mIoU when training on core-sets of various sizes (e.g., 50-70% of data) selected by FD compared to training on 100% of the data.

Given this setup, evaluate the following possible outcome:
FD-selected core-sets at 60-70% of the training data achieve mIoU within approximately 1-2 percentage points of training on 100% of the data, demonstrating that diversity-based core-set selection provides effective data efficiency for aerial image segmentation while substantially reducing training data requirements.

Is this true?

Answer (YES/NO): YES